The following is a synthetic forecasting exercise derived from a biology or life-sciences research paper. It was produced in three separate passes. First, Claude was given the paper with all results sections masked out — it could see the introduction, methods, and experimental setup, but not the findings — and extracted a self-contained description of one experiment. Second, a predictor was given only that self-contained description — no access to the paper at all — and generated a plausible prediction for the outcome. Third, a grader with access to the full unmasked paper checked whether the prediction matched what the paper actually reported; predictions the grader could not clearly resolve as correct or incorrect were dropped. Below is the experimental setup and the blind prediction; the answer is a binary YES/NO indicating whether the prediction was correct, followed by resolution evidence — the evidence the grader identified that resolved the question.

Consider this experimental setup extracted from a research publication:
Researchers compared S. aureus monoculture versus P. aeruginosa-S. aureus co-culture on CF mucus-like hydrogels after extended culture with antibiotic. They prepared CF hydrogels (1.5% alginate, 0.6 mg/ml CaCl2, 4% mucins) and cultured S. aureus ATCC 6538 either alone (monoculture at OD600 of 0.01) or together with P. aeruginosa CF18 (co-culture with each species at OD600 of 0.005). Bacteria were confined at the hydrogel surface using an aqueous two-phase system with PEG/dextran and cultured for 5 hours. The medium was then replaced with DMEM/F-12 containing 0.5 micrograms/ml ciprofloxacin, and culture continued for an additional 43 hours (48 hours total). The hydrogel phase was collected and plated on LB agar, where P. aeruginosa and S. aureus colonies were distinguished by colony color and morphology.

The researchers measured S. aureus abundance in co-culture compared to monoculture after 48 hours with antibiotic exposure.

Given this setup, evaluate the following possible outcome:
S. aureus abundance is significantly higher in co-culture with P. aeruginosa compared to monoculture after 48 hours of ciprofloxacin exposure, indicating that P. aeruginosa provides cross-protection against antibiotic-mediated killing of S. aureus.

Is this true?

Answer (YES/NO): NO